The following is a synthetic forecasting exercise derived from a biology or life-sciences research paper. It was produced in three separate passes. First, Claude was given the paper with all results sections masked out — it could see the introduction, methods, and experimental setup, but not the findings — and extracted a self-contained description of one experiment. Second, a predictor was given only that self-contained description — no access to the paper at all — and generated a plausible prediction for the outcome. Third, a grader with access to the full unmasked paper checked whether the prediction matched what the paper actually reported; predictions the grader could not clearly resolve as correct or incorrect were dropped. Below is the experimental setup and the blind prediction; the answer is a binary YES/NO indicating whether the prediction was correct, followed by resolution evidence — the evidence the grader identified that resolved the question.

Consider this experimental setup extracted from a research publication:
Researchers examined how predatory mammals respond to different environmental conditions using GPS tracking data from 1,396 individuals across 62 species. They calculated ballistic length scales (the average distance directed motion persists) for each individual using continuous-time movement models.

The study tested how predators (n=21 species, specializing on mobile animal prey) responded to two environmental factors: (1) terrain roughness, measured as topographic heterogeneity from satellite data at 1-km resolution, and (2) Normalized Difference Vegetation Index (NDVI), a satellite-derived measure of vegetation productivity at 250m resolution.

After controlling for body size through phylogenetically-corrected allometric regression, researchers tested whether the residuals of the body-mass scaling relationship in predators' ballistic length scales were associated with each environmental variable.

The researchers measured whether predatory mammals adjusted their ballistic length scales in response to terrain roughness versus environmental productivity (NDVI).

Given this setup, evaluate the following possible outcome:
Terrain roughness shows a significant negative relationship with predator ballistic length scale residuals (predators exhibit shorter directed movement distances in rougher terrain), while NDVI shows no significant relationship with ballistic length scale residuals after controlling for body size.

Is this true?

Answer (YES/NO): NO